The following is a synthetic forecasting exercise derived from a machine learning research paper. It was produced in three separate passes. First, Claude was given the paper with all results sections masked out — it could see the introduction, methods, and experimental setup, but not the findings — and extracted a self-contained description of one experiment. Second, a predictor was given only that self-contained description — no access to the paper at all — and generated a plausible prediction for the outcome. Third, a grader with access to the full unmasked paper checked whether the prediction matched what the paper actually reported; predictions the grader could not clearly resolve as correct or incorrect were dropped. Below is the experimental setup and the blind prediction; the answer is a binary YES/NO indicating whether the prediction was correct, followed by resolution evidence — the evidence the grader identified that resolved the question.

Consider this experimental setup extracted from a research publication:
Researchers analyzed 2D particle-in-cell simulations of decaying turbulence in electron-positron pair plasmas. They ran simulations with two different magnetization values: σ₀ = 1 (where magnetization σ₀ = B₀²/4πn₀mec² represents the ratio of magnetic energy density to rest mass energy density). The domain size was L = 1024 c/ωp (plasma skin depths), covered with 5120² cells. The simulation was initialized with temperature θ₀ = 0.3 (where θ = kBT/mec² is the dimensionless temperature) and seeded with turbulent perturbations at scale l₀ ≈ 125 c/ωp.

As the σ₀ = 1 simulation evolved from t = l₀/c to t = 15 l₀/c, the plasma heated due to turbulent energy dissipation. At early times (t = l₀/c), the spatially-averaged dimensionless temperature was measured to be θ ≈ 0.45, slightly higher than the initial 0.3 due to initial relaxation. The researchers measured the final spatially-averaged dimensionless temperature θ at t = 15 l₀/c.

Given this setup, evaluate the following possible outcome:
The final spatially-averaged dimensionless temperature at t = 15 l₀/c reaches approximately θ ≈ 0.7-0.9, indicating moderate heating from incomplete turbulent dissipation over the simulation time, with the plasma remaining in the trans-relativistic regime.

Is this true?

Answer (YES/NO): NO